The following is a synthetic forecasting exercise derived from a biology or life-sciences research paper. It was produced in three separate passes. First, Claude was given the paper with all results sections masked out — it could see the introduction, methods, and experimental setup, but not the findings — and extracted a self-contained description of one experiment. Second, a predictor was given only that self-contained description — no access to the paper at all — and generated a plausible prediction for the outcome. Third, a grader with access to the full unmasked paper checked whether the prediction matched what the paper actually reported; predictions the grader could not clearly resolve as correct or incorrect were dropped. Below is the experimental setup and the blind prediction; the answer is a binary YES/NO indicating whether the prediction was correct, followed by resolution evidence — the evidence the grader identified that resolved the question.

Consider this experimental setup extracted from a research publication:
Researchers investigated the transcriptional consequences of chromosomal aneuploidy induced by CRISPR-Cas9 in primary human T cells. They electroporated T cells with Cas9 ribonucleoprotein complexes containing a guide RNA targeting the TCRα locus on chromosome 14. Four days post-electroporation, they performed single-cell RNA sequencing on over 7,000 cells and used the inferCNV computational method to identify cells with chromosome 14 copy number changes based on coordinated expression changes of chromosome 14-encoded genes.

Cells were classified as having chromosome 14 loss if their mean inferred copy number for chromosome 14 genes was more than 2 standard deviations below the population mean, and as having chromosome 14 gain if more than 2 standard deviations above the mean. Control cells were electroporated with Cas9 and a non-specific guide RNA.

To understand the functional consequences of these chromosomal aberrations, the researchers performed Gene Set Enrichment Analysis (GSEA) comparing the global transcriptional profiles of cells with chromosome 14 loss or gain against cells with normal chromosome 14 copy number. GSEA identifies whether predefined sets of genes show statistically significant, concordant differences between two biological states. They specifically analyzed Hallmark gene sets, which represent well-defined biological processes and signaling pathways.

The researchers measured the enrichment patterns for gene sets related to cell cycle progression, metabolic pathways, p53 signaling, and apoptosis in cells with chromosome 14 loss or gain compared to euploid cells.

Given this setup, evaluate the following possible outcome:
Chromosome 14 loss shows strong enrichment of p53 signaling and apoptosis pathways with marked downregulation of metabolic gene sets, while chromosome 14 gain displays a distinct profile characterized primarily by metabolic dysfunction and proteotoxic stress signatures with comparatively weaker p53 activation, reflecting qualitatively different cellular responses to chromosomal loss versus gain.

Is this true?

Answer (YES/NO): NO